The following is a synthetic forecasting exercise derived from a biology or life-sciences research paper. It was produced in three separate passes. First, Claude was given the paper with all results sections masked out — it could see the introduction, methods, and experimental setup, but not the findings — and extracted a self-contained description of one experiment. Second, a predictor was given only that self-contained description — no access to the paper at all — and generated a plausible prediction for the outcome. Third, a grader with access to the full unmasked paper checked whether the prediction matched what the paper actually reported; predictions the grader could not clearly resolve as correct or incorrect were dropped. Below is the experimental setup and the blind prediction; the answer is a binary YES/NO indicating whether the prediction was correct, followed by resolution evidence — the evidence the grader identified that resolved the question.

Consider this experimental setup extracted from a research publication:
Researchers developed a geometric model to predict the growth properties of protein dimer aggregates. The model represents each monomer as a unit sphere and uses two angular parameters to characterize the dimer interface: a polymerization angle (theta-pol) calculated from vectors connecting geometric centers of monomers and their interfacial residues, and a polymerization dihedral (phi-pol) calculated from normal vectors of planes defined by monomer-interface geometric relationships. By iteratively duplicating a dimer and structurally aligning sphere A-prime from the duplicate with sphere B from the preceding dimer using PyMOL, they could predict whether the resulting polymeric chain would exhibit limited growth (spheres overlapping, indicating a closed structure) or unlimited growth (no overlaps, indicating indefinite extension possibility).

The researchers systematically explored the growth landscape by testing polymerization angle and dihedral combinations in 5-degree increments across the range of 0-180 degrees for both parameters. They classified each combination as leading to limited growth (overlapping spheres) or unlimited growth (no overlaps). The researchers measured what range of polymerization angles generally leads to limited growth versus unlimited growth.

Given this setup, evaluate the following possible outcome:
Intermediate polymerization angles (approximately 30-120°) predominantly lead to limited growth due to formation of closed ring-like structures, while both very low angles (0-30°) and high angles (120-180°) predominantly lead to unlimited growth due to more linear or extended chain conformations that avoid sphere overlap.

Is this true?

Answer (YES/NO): NO